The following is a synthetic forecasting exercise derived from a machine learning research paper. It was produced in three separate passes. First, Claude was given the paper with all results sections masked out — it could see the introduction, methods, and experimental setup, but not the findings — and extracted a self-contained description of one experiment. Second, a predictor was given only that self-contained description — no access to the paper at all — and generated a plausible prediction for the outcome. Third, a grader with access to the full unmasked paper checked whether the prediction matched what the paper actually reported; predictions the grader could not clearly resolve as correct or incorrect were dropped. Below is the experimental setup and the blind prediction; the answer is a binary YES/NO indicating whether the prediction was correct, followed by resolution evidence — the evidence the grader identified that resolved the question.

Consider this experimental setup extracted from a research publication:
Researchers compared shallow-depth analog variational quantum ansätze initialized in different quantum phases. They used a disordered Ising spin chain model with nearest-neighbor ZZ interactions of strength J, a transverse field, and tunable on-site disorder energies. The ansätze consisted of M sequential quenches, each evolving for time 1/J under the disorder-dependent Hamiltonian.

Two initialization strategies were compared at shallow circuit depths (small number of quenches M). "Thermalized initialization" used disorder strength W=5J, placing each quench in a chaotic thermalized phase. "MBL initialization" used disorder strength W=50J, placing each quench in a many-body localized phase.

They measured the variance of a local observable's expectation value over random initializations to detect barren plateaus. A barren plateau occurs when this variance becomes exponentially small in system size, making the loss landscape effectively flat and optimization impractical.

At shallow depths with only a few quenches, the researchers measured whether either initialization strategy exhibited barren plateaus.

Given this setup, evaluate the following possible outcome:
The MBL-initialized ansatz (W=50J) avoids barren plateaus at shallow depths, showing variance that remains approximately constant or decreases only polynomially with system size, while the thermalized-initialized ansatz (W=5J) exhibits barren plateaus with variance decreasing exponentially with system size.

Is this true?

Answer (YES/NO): NO